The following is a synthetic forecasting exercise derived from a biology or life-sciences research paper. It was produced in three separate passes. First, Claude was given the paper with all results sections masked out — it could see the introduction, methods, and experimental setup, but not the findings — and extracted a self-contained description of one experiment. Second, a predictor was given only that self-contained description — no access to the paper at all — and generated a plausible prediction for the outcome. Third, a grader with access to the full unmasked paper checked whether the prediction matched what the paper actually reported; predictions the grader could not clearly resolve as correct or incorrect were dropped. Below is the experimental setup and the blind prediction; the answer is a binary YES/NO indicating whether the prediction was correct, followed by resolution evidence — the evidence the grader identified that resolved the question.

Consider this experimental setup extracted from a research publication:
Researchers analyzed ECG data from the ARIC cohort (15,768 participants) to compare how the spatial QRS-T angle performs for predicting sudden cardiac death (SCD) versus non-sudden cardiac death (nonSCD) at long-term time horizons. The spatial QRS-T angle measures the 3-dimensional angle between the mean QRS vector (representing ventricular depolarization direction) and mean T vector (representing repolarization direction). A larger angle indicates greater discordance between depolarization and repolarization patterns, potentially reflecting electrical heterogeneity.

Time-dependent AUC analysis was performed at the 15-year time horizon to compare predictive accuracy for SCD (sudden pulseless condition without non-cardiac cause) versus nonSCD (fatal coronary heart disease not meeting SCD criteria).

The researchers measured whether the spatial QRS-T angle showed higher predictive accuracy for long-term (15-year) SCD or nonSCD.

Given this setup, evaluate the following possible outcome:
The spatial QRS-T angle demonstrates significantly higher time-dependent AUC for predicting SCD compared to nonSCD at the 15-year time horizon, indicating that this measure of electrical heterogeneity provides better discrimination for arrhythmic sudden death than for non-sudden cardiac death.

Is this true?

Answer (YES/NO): YES